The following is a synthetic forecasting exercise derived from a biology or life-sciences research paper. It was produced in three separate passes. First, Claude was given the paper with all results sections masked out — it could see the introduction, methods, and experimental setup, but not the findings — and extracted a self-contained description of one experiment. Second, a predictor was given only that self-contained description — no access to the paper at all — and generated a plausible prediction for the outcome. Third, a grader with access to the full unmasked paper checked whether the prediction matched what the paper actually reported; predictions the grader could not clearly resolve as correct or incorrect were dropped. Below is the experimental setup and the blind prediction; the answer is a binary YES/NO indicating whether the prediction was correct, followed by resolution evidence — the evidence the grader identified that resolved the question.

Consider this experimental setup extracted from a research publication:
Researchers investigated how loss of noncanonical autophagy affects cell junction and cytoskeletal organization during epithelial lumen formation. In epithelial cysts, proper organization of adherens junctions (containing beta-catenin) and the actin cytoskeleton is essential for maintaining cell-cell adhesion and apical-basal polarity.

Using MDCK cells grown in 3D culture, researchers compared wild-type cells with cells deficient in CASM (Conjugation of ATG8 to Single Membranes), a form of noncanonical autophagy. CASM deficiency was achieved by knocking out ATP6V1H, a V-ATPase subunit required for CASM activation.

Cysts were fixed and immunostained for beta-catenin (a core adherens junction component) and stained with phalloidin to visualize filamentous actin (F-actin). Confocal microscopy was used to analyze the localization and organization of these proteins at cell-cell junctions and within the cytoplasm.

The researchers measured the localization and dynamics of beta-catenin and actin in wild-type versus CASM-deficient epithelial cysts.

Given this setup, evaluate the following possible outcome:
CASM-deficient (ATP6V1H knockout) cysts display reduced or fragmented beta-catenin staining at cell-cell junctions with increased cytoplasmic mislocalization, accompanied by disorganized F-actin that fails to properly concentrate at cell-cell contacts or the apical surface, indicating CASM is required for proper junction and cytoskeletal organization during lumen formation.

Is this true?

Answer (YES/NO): NO